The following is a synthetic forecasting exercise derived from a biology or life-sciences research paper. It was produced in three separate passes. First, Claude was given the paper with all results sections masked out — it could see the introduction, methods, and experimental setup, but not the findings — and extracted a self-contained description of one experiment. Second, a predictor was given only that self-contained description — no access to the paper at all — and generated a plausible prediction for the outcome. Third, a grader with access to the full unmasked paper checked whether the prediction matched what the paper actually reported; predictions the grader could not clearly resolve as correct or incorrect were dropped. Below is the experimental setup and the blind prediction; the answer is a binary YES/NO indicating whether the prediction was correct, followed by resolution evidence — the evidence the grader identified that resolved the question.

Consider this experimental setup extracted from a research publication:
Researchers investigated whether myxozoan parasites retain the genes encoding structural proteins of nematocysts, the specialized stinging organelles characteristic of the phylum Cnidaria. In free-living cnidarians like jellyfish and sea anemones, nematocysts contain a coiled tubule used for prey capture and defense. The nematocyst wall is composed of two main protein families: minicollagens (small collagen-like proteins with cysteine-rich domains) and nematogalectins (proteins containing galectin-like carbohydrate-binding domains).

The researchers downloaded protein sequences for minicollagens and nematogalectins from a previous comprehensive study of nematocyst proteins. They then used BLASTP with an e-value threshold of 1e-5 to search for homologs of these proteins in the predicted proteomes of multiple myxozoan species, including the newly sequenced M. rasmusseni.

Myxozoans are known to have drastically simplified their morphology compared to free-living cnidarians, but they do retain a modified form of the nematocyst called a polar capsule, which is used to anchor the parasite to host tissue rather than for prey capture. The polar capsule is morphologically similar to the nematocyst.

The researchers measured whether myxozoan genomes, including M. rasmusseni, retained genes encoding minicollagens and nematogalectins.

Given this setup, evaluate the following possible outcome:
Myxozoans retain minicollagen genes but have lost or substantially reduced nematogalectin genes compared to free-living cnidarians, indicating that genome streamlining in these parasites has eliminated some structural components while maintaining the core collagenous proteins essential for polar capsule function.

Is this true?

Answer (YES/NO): NO